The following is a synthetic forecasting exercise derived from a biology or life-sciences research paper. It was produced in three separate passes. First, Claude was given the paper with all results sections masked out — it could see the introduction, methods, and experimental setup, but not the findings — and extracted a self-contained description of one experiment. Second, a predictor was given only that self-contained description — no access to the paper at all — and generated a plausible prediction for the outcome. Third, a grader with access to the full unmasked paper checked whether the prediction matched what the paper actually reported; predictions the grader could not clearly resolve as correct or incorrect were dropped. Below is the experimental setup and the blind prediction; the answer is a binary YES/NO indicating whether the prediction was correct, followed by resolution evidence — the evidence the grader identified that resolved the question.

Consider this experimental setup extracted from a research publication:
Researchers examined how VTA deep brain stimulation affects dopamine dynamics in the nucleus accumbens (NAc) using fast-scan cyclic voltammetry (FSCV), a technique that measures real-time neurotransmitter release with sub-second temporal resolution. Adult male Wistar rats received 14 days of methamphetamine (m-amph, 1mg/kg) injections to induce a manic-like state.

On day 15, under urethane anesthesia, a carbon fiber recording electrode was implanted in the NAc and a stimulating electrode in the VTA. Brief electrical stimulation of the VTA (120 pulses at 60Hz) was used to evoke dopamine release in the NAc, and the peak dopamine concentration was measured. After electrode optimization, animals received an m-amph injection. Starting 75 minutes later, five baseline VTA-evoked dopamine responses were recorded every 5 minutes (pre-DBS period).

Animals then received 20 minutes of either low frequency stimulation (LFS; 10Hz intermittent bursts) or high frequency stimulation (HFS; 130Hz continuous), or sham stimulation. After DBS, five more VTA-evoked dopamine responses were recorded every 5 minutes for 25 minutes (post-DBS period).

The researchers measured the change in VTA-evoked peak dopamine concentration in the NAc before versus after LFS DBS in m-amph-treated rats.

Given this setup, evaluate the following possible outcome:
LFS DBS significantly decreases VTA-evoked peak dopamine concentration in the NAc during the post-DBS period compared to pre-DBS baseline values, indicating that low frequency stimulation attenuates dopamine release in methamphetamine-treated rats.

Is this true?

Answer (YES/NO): YES